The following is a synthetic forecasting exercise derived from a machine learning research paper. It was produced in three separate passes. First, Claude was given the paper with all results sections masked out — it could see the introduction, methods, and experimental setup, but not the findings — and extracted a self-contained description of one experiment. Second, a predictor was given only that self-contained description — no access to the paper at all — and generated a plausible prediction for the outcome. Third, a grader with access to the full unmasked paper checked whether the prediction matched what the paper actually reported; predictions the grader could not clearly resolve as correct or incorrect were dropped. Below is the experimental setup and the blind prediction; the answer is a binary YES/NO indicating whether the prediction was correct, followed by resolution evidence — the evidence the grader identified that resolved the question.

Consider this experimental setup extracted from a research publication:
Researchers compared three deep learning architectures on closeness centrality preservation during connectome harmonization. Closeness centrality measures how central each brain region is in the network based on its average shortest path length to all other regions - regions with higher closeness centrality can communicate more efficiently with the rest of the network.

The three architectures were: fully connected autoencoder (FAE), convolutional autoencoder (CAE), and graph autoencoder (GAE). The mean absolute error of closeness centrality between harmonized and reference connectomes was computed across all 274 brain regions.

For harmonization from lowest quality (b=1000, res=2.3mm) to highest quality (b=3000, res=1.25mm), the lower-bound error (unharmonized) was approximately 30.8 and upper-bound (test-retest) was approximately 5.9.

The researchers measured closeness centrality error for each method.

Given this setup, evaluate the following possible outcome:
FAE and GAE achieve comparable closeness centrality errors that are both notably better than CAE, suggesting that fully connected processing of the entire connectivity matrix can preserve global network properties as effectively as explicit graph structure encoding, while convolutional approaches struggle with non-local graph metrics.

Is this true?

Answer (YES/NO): NO